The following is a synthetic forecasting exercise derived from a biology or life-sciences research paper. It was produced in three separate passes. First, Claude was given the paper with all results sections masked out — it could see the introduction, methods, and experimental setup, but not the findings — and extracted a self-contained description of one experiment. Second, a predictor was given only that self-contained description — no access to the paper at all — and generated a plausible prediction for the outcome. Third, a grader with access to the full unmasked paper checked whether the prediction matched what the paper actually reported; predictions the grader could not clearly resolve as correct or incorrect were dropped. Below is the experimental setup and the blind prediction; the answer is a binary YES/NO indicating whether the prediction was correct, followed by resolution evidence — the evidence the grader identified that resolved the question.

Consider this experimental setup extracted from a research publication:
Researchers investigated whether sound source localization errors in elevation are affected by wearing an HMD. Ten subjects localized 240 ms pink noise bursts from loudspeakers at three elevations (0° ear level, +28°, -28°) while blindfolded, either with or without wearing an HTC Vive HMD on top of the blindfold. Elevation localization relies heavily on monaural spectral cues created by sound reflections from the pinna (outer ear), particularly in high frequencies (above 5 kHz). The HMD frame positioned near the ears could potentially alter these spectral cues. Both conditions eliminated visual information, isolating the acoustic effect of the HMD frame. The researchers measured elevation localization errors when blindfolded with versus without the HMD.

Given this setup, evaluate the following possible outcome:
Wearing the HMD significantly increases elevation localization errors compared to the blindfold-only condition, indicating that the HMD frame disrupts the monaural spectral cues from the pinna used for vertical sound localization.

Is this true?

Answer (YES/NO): YES